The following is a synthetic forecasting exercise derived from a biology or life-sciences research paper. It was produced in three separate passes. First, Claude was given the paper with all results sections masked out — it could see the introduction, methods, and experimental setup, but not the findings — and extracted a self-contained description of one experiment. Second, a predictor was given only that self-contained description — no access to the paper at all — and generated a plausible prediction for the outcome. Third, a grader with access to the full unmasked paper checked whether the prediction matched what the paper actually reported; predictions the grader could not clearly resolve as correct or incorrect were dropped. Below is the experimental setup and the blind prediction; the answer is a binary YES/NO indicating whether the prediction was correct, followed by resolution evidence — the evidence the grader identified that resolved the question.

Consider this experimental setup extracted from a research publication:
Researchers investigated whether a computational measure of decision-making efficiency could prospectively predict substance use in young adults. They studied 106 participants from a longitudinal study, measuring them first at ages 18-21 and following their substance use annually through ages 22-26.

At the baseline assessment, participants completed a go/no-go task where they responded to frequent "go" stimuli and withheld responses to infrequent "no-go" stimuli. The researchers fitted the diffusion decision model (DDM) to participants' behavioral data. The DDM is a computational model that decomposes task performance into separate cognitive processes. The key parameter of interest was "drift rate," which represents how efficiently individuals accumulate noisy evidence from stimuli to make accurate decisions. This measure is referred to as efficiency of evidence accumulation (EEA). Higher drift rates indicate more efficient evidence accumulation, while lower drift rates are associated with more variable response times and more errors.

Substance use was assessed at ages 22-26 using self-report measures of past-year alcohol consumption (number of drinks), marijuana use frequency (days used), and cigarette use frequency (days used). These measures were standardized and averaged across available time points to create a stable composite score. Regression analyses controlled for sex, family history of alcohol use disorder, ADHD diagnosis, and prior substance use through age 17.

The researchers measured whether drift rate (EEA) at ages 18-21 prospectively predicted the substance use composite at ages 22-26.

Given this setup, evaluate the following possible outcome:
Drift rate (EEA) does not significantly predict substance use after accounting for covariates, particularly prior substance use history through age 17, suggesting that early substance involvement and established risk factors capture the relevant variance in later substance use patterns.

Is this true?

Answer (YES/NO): NO